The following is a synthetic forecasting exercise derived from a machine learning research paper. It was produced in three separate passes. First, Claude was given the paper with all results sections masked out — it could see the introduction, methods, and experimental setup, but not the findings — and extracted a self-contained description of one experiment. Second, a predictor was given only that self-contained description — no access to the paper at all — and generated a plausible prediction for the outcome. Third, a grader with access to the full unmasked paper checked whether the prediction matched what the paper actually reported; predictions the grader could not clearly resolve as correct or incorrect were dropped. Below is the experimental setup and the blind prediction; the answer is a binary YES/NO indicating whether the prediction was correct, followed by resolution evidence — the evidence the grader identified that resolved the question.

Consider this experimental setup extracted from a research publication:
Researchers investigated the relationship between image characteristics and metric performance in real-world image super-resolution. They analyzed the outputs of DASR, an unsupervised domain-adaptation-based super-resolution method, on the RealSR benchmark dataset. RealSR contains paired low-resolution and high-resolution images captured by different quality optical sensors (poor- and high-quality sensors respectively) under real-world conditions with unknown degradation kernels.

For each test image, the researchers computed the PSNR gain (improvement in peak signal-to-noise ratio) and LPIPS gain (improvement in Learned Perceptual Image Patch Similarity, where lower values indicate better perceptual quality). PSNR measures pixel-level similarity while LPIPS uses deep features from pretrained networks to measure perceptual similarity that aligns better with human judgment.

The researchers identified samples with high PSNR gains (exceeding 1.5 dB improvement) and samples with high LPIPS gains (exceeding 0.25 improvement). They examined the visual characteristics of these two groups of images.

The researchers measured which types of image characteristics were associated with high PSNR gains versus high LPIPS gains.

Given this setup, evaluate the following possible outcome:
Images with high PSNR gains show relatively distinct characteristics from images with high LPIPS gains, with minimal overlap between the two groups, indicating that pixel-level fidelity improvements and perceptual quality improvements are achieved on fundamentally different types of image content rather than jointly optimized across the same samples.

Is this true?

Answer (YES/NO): YES